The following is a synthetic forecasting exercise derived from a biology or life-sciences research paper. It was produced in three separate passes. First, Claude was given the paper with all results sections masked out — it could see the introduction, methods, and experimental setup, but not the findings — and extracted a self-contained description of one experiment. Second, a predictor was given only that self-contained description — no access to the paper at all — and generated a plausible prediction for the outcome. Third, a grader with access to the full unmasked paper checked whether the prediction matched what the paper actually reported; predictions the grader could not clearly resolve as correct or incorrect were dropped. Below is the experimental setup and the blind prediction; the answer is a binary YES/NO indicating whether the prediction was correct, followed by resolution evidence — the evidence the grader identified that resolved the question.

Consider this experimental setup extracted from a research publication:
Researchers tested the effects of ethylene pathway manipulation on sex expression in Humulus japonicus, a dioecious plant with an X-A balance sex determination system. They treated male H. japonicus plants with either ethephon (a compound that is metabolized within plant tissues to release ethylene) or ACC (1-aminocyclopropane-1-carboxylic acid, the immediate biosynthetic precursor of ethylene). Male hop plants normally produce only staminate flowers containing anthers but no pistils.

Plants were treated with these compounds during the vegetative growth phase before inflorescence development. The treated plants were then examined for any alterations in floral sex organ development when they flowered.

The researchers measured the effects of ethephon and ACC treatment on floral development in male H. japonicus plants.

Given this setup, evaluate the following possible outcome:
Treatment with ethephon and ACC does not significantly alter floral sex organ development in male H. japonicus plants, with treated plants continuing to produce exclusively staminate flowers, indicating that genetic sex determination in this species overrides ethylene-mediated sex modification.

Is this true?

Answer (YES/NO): NO